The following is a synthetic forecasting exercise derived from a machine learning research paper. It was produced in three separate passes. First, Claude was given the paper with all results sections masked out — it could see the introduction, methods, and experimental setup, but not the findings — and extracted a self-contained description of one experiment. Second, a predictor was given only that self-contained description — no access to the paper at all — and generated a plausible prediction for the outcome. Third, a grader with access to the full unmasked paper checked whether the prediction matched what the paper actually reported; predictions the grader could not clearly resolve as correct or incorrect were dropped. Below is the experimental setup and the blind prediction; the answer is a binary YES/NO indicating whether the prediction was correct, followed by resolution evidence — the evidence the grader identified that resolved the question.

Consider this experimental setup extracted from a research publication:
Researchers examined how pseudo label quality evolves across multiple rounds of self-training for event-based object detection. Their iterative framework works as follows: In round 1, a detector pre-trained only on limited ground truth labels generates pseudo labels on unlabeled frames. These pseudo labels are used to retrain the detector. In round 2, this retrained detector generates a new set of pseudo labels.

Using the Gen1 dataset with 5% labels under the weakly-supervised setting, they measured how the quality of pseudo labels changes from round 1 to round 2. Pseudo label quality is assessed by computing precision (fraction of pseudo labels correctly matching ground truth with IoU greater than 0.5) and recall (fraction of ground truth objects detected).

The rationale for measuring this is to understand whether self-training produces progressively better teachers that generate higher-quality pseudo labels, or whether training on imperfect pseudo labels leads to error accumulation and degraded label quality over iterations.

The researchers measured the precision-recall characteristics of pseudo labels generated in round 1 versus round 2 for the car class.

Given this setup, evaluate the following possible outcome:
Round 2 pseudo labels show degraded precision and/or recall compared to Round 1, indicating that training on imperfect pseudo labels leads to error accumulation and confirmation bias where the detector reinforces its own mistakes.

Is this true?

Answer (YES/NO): NO